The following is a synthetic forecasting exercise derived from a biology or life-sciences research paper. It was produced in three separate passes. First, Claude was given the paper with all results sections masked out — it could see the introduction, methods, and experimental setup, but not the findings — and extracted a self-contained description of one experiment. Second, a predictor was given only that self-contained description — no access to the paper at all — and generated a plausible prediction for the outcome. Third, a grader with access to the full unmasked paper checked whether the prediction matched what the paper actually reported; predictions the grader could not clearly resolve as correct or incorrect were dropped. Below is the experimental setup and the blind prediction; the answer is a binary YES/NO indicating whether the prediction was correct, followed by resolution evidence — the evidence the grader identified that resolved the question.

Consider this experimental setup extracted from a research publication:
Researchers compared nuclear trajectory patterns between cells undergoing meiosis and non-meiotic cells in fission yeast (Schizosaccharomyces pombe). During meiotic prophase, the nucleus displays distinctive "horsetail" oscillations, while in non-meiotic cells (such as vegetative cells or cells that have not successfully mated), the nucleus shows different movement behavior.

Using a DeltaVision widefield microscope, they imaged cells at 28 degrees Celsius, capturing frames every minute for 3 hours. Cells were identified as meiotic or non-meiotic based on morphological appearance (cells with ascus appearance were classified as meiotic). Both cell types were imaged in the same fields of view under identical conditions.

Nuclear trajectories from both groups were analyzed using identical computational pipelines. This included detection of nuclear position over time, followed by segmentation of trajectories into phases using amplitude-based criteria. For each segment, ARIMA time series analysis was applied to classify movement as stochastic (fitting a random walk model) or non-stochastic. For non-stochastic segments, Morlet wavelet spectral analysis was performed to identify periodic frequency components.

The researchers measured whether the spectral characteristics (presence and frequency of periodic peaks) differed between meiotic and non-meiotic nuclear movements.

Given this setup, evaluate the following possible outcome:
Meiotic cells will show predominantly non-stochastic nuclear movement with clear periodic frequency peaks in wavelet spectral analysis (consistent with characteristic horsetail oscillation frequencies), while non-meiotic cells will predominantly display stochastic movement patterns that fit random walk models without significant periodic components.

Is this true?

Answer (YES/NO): NO